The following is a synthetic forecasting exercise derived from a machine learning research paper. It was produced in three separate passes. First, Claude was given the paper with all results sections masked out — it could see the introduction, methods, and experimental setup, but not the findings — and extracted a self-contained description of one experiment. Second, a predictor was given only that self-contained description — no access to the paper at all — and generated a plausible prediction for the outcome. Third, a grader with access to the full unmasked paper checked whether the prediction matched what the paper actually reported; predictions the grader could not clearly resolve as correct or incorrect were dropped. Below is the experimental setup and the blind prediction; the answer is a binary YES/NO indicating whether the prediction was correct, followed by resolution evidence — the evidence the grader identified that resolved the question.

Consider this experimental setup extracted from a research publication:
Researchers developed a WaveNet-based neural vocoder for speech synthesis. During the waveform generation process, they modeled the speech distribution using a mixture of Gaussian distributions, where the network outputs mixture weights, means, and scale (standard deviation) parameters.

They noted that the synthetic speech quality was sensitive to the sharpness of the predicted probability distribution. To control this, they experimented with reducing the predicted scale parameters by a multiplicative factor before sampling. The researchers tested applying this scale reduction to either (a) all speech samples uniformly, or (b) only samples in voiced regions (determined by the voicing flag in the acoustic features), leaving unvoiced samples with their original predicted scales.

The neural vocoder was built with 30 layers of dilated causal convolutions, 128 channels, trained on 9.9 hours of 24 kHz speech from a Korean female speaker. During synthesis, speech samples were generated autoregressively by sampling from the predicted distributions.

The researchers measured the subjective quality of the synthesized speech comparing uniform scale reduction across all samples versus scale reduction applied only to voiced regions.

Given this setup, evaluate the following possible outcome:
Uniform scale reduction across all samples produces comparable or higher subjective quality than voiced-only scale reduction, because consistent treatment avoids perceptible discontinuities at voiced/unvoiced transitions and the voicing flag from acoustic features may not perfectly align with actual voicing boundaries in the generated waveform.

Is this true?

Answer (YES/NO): NO